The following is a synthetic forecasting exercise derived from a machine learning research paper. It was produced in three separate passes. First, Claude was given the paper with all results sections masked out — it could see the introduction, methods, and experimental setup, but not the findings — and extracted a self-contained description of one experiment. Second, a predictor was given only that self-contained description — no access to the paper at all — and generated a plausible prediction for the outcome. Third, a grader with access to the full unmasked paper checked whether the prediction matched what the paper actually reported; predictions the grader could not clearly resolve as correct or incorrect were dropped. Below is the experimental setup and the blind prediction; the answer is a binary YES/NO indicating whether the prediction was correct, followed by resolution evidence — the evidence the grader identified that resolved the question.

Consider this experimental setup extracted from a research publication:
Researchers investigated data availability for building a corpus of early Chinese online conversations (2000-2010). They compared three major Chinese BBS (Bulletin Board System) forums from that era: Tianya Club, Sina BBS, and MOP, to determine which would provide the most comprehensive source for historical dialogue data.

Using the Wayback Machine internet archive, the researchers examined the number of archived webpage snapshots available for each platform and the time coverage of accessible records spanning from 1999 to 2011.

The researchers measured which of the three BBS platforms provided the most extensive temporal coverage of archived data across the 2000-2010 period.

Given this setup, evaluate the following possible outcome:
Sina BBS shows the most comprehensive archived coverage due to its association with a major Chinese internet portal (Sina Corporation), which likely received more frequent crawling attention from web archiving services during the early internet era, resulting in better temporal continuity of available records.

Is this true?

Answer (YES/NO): NO